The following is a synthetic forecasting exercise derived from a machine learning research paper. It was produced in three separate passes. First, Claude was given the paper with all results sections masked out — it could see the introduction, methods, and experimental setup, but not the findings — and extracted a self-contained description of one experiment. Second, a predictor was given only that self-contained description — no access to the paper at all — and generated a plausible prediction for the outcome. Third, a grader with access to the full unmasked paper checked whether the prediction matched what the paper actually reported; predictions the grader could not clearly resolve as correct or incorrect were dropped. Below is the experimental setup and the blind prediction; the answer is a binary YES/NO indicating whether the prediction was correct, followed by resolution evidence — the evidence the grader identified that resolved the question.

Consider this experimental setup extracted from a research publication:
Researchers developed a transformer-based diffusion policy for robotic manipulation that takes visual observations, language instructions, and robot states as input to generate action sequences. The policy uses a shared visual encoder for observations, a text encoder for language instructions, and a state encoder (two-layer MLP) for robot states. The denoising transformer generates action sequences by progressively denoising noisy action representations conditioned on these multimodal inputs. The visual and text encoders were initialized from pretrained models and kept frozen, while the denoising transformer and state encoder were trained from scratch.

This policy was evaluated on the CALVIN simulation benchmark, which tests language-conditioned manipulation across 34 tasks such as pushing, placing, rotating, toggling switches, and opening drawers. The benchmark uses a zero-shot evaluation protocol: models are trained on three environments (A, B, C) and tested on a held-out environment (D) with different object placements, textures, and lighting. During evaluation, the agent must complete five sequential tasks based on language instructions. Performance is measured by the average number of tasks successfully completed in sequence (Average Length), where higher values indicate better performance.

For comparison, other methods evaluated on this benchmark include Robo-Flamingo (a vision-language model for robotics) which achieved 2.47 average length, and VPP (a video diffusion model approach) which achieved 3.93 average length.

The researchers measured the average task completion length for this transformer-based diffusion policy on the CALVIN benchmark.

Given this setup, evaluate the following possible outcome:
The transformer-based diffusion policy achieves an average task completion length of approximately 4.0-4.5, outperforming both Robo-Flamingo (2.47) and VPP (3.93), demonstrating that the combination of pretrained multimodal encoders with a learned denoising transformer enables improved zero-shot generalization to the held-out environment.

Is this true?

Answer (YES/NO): NO